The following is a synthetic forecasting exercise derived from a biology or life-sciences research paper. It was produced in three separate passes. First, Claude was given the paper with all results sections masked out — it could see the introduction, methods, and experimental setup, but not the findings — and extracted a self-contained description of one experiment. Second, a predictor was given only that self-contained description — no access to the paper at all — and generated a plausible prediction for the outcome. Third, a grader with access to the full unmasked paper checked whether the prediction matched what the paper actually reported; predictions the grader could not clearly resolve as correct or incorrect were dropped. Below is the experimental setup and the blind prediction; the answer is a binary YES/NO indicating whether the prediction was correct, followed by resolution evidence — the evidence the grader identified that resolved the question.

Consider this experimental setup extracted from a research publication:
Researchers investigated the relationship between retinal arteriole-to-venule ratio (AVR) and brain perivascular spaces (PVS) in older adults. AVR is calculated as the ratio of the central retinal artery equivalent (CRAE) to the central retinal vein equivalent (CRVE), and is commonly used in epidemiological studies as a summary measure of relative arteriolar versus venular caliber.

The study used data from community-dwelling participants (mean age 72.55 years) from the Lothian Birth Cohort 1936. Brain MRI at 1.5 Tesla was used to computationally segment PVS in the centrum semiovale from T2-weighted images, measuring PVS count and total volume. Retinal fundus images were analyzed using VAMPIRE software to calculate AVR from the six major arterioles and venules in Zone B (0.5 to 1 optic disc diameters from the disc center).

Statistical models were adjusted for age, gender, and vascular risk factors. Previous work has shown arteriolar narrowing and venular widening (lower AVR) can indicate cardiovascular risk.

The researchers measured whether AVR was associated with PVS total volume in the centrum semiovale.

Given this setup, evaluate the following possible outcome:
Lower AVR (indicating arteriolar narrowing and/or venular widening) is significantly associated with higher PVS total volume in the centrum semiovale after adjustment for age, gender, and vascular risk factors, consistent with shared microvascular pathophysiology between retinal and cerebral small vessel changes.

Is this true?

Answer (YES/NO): NO